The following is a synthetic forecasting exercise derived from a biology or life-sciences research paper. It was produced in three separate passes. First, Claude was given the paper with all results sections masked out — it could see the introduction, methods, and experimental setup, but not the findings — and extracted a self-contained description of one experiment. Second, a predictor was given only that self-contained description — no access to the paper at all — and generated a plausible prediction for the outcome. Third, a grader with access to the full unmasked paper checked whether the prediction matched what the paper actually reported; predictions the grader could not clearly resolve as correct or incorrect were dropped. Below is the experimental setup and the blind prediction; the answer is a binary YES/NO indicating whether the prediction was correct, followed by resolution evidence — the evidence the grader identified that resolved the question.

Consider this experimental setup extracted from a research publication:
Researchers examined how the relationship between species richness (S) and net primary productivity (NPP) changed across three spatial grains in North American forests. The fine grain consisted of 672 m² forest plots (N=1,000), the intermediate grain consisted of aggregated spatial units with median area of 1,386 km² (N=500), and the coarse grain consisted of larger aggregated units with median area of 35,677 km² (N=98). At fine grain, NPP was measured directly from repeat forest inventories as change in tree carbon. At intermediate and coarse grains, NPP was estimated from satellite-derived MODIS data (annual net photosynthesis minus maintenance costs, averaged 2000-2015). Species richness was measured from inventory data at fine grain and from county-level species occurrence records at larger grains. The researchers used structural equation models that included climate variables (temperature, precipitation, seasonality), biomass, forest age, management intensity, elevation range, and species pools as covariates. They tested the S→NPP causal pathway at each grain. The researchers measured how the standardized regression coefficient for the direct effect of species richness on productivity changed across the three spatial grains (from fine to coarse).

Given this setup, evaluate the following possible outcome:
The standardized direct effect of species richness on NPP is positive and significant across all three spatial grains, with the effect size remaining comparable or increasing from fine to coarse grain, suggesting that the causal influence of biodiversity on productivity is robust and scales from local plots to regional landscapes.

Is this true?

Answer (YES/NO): NO